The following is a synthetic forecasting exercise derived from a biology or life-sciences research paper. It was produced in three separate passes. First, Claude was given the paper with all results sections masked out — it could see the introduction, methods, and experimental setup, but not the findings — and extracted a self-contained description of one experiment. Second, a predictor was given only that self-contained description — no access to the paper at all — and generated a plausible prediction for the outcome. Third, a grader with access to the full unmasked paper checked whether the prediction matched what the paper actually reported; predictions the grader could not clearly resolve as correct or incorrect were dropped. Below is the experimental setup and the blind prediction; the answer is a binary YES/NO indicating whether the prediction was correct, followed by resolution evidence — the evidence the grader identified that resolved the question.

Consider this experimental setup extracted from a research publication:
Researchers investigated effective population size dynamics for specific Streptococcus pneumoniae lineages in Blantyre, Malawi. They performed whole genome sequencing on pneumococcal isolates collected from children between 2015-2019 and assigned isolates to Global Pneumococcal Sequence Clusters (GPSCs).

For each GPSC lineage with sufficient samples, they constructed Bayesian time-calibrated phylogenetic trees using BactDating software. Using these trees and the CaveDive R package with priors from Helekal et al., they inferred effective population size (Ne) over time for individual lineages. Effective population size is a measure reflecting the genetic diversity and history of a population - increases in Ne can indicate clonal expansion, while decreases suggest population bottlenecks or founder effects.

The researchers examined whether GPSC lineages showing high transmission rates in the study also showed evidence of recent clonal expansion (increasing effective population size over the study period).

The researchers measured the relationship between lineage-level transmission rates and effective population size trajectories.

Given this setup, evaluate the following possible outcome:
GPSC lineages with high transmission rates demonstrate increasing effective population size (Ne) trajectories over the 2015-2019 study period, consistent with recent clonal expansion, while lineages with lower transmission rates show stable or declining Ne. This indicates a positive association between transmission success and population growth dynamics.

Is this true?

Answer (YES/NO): YES